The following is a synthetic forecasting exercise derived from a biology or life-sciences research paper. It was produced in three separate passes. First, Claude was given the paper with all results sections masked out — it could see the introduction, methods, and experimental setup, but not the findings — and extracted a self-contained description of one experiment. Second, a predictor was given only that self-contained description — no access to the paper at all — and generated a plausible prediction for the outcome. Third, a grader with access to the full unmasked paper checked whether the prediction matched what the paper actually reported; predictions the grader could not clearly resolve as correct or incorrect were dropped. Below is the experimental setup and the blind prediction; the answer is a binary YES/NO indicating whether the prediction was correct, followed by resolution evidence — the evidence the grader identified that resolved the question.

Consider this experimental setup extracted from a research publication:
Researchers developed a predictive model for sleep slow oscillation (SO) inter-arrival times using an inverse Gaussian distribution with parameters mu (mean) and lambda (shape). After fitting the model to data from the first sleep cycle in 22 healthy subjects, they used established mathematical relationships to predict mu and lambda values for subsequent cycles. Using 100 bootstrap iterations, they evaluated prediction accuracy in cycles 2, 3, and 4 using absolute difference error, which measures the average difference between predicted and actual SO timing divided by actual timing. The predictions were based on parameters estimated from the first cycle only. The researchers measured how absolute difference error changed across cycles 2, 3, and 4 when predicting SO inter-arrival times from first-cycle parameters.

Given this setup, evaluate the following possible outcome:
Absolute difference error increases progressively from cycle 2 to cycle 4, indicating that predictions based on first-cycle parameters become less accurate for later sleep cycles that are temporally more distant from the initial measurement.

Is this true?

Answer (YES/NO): YES